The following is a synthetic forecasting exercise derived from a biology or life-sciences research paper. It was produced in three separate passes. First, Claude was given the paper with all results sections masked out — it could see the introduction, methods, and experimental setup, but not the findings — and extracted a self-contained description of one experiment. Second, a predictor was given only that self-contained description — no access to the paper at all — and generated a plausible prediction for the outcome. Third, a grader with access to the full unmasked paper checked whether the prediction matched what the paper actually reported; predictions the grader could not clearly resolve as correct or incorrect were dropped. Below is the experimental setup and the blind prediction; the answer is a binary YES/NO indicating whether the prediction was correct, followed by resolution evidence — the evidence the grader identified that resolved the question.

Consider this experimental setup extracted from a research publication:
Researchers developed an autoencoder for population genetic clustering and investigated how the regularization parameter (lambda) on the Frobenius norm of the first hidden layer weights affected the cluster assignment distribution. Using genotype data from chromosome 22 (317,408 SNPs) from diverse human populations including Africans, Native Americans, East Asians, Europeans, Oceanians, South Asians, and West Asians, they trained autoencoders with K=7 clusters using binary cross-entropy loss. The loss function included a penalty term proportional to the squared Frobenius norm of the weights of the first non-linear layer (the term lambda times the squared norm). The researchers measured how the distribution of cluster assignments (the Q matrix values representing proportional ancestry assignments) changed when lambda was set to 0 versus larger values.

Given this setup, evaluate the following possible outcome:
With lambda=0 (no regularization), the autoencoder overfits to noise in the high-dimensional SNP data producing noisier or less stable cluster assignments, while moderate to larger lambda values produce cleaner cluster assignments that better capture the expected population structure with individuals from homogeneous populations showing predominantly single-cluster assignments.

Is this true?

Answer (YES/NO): NO